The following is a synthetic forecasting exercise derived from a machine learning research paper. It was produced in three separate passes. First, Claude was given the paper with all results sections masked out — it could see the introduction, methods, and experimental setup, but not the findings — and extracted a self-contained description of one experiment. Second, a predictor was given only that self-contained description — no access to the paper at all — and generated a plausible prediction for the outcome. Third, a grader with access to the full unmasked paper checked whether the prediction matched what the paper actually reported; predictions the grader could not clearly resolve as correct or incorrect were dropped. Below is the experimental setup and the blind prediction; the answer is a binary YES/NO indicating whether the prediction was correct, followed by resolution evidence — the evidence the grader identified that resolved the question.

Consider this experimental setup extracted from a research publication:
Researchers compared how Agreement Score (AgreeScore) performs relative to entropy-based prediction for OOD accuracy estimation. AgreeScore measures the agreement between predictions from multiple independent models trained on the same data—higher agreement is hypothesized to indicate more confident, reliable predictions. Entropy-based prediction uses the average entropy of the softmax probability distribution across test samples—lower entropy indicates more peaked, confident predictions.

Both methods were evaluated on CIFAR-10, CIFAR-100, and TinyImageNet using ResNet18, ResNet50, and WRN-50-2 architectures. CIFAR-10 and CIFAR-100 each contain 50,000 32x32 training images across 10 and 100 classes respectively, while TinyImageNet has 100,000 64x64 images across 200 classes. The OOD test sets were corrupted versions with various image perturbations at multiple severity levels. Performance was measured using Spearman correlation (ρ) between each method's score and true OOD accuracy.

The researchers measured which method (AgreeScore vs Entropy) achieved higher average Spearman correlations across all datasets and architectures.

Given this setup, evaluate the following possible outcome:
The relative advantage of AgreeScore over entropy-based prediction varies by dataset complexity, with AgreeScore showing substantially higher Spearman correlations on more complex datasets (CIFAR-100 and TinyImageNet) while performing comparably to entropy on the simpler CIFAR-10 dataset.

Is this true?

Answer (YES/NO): NO